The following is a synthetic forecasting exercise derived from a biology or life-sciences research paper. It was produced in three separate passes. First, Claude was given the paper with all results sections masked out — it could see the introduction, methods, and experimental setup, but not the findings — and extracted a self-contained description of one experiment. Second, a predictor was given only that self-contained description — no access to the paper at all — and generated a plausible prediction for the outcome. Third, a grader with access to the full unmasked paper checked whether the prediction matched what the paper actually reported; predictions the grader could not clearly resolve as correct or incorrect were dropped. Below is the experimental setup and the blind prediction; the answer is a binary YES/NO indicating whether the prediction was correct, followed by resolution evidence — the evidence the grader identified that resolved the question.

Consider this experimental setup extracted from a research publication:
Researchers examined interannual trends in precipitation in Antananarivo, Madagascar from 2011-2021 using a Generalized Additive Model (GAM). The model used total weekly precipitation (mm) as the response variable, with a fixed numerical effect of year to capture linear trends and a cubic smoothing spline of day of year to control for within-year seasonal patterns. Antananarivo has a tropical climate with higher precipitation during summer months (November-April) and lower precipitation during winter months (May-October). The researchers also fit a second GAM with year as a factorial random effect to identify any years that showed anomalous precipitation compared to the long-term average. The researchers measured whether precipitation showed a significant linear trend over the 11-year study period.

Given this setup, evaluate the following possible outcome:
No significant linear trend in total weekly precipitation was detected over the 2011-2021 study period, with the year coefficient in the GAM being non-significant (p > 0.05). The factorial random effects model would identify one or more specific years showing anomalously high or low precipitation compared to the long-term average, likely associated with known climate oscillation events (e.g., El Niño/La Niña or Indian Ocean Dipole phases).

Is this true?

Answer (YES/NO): NO